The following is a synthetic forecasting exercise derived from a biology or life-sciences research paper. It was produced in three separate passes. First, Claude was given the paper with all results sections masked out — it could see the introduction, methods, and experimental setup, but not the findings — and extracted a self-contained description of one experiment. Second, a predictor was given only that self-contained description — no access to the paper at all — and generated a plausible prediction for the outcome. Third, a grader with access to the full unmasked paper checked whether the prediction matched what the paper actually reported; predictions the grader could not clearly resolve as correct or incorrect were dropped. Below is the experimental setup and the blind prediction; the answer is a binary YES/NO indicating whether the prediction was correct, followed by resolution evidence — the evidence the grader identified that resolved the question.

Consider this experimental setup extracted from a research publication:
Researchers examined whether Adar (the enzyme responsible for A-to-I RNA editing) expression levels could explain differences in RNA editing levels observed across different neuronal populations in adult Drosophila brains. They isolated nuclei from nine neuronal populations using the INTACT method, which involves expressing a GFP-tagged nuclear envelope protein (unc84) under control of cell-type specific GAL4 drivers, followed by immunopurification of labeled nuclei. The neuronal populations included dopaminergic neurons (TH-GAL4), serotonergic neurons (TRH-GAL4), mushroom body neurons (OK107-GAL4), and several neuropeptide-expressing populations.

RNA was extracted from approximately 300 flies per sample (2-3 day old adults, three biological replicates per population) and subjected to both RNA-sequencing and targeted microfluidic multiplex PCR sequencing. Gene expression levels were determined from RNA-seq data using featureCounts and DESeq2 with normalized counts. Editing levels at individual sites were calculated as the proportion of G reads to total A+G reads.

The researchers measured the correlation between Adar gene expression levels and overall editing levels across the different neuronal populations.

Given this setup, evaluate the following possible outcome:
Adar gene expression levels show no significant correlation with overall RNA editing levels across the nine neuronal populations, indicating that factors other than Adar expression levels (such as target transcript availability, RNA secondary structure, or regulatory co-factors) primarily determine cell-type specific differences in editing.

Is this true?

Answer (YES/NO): YES